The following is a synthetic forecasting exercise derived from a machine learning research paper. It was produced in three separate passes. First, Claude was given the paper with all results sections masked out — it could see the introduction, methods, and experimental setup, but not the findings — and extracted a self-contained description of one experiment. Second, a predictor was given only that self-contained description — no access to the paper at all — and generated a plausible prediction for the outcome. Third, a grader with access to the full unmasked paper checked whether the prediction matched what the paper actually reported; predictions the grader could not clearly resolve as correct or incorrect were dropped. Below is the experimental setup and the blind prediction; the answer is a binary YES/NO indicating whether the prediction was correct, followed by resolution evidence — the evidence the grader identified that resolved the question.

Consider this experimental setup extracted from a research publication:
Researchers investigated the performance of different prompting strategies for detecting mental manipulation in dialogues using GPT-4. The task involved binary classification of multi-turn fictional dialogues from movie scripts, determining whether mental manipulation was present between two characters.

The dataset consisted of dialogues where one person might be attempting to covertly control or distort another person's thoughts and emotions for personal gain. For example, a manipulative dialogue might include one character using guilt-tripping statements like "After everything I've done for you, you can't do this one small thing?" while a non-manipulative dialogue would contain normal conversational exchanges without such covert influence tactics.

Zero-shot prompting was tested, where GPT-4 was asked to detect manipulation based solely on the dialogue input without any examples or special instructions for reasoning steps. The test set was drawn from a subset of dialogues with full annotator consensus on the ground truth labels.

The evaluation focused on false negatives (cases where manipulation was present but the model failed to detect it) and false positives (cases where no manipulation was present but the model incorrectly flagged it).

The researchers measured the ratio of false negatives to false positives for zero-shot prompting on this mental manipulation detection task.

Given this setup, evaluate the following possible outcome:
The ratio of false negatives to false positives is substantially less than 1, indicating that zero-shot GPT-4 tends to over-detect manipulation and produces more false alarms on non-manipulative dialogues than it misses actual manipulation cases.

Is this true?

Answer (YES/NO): NO